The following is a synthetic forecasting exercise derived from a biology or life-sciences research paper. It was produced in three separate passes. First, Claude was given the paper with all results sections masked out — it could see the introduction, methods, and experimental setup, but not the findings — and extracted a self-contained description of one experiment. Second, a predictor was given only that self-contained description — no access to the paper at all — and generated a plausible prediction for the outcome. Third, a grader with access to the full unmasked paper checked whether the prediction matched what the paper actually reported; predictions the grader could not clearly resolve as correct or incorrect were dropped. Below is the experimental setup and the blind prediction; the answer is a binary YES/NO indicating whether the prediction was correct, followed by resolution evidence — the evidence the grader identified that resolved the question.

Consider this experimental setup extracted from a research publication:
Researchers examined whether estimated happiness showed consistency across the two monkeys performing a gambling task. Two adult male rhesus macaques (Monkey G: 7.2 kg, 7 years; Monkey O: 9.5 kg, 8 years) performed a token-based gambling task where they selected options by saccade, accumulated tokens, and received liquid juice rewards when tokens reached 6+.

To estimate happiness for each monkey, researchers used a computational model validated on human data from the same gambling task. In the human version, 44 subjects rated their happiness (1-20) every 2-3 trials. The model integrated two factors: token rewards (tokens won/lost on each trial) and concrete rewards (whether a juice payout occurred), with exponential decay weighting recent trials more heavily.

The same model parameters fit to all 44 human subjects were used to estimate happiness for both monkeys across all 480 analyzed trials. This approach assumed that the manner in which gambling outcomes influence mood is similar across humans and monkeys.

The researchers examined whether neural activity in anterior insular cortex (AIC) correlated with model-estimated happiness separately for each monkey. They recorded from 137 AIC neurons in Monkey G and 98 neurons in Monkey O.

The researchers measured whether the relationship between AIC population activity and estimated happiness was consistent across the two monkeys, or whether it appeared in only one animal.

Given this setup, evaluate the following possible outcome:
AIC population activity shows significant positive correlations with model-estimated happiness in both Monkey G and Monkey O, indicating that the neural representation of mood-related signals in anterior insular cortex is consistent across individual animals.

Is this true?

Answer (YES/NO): YES